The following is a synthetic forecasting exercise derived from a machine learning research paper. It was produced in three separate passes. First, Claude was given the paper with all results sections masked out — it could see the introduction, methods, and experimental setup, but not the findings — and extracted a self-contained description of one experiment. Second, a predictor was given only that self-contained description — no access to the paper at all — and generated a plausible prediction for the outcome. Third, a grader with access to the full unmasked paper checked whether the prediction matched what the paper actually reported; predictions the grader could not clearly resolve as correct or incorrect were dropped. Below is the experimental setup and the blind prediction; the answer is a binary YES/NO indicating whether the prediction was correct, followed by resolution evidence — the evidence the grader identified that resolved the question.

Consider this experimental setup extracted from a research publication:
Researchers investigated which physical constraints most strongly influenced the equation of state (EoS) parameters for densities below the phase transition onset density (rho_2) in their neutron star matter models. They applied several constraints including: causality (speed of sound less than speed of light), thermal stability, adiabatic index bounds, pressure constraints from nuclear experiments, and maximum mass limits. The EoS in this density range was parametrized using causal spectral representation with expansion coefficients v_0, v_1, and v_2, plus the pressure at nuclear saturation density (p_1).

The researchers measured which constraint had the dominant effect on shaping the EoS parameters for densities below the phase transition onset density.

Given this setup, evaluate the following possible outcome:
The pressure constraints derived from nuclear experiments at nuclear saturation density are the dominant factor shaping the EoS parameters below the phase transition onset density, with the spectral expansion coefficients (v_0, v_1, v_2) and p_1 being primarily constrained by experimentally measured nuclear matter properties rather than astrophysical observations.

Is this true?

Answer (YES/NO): NO